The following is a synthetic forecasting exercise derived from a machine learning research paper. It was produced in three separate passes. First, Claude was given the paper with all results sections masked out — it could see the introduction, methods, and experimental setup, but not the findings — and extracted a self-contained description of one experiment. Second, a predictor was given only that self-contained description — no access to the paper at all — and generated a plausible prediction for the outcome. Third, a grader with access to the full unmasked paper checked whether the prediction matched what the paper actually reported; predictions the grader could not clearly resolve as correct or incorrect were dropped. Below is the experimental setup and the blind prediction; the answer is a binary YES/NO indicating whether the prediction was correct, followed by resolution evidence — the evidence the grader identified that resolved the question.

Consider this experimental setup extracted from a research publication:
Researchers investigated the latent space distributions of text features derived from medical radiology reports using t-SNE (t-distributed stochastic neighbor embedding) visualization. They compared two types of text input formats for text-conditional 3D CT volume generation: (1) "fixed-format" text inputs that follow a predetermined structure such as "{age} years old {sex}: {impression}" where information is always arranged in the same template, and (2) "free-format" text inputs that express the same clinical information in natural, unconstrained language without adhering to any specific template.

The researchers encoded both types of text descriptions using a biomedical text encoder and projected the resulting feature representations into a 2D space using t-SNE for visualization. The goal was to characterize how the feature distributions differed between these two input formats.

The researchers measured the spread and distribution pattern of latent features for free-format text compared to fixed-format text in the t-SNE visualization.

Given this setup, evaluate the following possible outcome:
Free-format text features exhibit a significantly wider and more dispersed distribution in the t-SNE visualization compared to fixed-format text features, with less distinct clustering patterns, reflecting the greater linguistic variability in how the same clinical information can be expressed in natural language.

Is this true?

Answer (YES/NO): YES